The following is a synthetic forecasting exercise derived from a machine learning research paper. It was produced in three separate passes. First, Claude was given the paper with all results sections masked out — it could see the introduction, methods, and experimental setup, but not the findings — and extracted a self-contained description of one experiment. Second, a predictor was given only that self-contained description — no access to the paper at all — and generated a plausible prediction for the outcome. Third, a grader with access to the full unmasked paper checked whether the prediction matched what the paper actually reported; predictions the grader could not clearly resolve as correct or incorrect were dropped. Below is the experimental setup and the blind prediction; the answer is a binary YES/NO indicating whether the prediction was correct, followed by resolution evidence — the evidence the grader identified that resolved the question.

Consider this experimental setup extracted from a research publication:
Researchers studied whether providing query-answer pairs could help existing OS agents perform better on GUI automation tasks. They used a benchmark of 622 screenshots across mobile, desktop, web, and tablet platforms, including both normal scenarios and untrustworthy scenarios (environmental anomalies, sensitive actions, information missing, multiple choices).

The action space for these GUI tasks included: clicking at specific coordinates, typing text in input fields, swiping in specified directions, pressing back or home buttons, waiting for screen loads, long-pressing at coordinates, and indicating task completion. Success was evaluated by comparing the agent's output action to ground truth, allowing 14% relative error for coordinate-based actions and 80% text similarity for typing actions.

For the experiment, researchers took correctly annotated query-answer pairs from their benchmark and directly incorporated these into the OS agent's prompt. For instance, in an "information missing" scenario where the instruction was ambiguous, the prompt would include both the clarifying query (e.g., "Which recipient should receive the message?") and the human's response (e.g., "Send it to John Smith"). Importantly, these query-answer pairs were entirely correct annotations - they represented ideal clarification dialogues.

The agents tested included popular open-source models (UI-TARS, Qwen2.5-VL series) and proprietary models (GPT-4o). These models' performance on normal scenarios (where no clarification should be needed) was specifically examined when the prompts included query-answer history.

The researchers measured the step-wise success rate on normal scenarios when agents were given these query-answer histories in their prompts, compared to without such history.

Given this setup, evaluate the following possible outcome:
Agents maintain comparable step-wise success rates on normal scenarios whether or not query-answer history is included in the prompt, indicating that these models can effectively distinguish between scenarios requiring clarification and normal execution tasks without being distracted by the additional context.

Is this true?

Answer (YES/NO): NO